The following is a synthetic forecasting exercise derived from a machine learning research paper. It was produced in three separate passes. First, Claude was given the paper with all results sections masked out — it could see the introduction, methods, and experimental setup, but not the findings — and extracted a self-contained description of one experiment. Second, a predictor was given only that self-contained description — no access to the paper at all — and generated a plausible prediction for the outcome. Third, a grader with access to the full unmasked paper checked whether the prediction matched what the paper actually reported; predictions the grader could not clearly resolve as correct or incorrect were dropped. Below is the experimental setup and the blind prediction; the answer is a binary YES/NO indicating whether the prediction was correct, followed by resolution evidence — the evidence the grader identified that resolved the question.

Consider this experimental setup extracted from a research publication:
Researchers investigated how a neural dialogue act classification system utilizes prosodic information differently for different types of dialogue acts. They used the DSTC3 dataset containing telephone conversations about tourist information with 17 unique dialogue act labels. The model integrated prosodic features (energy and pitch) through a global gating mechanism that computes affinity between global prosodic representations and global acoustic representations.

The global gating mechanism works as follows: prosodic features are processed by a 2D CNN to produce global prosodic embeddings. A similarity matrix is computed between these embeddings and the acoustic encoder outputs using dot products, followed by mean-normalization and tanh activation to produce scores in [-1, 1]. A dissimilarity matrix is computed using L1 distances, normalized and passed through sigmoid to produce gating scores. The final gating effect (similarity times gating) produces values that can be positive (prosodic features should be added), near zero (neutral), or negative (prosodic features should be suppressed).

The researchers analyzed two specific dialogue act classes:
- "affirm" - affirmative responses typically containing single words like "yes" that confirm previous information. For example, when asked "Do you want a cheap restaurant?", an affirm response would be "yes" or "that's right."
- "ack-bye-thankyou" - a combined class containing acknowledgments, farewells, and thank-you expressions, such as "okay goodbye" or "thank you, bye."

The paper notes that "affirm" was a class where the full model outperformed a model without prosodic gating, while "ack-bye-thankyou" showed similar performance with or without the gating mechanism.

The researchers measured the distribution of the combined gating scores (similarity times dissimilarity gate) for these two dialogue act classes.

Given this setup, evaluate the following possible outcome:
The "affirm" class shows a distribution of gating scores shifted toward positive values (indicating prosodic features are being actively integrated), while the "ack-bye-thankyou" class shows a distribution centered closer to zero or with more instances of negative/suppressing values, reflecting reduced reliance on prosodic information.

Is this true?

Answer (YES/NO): YES